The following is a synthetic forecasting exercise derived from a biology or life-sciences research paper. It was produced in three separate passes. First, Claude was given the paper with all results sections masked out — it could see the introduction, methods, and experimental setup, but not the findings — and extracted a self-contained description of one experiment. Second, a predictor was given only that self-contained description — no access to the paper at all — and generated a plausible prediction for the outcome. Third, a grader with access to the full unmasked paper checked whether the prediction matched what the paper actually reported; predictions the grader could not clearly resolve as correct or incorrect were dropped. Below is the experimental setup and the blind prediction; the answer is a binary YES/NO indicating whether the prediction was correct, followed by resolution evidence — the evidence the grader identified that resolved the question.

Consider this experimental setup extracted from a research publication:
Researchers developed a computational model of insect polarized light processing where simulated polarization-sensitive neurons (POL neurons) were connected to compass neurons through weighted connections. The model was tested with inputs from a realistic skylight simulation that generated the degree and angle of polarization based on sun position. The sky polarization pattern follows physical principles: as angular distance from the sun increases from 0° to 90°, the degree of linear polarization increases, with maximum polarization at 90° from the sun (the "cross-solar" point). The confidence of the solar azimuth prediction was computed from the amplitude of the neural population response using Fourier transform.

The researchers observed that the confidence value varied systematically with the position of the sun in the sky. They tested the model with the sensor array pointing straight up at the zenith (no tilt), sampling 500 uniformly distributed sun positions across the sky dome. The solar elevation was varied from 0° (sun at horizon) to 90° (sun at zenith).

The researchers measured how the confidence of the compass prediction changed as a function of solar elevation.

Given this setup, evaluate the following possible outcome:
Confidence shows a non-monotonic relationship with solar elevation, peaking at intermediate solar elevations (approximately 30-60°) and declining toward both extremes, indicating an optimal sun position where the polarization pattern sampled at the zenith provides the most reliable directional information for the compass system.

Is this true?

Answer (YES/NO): NO